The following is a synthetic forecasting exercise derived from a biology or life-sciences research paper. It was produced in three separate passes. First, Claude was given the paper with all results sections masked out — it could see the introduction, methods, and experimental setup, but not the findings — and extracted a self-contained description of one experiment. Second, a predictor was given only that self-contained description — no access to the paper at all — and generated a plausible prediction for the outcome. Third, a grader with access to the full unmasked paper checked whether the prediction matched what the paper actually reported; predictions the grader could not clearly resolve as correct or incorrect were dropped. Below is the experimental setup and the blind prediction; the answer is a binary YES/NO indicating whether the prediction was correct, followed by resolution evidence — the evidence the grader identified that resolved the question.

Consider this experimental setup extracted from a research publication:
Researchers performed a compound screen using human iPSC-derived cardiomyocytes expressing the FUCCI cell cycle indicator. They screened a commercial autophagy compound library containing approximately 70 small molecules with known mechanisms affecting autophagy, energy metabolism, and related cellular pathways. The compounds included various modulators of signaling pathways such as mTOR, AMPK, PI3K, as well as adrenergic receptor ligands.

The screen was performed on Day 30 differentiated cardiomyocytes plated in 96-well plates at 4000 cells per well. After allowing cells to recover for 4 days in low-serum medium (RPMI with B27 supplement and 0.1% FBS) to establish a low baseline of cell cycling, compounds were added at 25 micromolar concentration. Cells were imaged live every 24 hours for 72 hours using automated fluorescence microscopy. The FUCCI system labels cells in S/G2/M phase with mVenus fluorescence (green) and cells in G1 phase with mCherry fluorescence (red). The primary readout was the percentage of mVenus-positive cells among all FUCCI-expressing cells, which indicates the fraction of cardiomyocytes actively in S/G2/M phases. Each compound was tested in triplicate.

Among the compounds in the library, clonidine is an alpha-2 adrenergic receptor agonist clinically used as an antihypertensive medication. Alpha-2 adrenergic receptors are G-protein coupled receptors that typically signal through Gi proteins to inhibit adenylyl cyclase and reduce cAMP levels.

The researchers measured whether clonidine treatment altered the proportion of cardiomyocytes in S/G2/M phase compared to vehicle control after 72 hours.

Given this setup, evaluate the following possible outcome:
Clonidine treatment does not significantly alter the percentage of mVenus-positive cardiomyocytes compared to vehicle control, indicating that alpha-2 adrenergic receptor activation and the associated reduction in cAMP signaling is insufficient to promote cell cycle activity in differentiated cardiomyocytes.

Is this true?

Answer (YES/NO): NO